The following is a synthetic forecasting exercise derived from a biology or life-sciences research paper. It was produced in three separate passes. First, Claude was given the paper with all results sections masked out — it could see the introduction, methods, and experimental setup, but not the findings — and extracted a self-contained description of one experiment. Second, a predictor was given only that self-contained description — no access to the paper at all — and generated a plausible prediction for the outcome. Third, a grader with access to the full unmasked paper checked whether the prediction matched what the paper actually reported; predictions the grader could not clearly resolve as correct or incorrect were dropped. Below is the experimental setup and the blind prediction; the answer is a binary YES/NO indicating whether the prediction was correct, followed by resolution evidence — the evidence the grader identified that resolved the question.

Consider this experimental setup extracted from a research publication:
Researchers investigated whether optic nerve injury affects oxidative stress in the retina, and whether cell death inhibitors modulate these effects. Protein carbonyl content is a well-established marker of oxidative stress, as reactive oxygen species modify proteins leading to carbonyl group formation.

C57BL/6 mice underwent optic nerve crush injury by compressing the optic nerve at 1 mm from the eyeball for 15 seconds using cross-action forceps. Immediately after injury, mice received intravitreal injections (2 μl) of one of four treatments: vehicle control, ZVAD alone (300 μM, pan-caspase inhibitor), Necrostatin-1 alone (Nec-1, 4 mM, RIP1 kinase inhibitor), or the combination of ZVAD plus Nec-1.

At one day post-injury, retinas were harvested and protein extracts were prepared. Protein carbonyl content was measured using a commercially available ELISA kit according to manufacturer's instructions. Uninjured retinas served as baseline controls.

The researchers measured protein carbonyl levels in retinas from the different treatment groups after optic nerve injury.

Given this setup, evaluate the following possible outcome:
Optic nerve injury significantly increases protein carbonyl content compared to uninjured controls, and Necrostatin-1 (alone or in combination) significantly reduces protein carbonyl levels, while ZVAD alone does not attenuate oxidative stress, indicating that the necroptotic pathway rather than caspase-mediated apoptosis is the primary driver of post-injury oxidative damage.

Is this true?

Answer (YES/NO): YES